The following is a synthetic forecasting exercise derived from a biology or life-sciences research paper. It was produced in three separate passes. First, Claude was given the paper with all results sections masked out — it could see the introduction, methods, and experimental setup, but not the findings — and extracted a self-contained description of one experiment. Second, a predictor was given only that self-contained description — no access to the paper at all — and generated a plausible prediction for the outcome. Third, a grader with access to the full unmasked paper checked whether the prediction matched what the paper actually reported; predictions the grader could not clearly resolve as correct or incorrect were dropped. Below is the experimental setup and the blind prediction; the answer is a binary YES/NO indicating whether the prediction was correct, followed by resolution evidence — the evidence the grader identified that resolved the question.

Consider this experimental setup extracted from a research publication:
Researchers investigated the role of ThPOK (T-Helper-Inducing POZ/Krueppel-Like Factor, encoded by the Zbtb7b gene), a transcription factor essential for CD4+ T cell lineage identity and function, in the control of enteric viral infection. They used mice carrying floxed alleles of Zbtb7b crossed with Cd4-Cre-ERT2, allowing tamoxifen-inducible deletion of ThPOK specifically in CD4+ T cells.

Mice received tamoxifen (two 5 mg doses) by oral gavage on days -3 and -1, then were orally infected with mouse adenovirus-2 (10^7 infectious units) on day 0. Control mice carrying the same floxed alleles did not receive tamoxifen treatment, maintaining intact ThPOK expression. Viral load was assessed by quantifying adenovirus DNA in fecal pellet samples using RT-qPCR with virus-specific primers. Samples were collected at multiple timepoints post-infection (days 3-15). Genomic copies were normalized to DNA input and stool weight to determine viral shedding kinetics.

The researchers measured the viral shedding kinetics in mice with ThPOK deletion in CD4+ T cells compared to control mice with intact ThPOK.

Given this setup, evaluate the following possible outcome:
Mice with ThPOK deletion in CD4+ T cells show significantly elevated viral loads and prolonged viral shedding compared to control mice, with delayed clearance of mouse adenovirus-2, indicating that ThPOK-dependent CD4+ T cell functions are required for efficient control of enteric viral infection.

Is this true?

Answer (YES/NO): YES